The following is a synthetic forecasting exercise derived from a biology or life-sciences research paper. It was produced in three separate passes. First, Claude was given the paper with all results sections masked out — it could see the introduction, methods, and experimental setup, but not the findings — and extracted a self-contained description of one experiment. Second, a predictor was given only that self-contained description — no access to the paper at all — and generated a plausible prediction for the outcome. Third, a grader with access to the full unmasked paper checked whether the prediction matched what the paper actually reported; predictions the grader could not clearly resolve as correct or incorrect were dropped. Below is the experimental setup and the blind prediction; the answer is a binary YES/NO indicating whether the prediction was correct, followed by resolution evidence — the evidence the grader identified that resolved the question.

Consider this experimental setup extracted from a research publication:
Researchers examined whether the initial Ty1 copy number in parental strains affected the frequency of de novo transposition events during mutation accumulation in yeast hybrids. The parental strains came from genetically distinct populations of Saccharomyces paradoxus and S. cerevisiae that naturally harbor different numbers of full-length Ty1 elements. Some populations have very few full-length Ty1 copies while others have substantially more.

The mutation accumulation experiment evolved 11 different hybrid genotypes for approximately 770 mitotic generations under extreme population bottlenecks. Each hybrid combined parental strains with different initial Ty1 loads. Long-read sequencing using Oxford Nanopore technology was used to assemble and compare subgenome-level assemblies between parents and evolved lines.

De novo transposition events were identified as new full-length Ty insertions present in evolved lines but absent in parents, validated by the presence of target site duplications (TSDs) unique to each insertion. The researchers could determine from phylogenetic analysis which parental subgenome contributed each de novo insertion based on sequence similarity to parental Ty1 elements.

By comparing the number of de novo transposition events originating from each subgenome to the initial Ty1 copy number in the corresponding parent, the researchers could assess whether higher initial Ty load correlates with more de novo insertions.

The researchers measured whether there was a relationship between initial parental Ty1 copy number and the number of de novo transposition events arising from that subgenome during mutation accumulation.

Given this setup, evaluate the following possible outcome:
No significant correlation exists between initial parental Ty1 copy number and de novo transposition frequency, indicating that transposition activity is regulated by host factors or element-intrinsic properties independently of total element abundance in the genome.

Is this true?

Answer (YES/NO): NO